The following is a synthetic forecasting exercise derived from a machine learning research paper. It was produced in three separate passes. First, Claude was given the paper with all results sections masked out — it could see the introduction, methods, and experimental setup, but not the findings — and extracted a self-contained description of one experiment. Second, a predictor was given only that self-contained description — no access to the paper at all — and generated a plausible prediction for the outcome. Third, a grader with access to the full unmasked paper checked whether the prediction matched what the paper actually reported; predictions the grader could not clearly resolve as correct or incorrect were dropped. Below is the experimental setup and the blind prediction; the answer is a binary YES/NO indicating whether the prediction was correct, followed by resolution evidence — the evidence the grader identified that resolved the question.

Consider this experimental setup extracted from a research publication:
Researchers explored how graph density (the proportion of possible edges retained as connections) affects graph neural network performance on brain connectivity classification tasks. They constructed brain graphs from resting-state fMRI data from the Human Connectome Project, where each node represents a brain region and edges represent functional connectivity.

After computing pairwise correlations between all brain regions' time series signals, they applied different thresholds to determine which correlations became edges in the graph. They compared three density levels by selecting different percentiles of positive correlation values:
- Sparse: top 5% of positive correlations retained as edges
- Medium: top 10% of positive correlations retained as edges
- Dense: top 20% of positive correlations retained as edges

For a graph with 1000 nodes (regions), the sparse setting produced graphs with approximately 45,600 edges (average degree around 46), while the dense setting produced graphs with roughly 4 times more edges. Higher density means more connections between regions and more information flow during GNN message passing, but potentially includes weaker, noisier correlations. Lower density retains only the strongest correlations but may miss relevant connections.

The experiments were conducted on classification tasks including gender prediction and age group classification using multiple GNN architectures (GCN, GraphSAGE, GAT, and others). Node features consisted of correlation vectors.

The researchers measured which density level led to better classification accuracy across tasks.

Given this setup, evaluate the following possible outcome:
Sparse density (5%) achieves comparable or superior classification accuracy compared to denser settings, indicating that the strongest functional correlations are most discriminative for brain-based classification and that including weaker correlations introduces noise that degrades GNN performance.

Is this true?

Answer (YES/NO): YES